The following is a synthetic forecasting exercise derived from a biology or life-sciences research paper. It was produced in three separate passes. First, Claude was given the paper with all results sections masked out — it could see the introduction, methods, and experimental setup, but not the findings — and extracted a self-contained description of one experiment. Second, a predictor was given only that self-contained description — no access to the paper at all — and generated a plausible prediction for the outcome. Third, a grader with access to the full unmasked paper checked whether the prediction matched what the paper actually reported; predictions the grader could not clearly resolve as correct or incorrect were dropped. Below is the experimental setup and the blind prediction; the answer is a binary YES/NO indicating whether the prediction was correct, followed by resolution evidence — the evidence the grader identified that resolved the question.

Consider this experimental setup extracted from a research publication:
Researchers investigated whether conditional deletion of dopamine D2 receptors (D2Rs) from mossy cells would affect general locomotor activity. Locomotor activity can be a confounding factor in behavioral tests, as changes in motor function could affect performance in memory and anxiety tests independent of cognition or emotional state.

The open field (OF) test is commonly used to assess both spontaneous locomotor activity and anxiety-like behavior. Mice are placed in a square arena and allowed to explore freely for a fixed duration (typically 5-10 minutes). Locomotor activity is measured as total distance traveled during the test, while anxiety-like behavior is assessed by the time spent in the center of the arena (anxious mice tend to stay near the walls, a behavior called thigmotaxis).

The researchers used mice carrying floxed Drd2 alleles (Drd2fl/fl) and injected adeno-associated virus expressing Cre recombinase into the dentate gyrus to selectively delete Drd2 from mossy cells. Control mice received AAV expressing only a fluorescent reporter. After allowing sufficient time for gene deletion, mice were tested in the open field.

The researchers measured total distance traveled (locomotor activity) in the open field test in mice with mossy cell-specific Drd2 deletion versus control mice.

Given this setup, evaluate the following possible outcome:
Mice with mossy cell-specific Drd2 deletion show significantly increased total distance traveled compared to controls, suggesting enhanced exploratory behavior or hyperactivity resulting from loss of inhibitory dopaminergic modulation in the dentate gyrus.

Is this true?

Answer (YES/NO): NO